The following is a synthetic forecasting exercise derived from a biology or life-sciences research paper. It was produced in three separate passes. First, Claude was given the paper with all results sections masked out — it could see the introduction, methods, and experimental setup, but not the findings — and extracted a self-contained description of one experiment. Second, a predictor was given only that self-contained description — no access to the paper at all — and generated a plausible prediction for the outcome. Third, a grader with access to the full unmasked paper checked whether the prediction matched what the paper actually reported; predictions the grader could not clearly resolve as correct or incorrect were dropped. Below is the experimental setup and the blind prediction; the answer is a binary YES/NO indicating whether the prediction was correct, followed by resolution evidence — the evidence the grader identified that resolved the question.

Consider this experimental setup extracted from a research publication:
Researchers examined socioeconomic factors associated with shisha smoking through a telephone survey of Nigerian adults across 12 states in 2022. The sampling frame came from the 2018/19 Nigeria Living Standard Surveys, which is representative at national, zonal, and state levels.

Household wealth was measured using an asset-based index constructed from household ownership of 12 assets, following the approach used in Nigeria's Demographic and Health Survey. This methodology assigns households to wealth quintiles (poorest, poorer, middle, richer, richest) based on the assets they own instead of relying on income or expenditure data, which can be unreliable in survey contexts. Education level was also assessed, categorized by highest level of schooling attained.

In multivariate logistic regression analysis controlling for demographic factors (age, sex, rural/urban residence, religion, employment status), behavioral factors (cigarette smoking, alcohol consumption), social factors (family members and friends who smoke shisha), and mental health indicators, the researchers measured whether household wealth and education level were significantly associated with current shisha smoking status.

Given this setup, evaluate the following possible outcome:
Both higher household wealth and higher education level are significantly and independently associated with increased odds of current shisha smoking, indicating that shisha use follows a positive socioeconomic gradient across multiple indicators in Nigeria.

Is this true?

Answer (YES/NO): NO